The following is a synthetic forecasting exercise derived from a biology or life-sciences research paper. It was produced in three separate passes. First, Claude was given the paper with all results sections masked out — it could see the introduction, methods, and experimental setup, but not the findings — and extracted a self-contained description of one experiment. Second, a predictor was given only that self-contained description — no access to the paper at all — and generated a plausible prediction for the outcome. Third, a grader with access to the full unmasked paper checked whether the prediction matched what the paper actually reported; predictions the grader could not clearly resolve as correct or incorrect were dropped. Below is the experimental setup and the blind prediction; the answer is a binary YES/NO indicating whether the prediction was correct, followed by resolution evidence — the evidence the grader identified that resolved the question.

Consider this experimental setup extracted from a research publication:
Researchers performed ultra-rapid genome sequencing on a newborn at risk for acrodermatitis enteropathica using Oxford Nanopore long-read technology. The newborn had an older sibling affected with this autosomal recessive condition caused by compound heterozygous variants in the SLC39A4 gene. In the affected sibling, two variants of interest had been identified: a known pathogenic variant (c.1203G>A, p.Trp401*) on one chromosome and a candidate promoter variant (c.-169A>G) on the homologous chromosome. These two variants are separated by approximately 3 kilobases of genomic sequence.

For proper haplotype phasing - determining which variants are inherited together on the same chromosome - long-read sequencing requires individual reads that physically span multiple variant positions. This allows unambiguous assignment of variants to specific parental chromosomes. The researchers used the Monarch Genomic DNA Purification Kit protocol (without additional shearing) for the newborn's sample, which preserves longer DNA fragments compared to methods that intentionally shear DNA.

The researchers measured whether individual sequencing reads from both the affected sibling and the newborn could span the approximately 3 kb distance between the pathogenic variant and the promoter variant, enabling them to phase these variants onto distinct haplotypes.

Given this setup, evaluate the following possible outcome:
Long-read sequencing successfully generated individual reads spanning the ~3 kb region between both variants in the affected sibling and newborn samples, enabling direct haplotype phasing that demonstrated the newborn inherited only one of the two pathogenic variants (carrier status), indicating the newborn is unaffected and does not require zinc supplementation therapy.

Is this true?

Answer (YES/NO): NO